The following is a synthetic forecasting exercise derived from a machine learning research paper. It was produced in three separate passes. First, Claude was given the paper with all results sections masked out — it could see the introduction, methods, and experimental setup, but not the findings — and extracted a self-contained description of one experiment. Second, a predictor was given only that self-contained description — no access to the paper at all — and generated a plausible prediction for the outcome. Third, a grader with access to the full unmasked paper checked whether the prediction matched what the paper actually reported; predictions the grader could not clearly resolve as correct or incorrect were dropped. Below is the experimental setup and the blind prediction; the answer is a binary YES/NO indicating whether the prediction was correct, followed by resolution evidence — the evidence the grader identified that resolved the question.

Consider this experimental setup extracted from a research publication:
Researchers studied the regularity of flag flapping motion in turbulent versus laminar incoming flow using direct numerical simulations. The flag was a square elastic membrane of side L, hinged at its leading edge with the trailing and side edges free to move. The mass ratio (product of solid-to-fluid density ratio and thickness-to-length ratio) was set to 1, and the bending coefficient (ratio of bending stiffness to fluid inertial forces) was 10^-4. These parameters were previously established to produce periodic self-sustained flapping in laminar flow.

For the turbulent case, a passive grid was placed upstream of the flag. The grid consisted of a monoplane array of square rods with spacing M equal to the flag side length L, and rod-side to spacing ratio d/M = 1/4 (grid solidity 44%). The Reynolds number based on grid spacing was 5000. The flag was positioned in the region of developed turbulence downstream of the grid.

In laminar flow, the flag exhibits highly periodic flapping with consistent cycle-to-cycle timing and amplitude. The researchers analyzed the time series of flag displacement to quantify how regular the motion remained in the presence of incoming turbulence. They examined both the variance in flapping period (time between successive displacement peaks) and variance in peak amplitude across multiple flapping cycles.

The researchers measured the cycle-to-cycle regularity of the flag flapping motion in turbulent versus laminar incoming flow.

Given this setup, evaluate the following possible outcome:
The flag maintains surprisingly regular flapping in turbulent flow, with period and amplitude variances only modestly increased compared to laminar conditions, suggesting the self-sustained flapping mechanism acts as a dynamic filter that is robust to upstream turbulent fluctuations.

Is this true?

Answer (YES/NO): NO